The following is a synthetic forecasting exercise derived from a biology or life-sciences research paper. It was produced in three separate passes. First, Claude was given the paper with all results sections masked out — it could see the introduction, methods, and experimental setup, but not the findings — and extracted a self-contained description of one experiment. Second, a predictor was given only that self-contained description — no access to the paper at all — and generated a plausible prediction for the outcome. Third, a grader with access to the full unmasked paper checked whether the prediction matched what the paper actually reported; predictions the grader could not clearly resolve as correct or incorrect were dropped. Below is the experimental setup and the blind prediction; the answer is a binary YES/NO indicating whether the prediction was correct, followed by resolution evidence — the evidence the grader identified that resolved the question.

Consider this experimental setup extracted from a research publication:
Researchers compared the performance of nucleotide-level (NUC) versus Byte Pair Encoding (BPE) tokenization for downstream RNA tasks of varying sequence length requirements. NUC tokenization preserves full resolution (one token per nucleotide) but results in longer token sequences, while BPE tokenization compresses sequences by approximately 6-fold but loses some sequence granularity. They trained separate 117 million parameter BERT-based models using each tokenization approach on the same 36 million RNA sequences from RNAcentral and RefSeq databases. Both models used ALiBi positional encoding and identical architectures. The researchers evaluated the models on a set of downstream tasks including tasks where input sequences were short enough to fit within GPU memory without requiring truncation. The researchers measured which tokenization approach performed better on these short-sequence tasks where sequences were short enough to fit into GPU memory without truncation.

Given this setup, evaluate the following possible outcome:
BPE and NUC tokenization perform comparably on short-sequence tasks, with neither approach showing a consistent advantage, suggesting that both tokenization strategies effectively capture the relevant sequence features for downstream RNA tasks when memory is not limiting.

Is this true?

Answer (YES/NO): NO